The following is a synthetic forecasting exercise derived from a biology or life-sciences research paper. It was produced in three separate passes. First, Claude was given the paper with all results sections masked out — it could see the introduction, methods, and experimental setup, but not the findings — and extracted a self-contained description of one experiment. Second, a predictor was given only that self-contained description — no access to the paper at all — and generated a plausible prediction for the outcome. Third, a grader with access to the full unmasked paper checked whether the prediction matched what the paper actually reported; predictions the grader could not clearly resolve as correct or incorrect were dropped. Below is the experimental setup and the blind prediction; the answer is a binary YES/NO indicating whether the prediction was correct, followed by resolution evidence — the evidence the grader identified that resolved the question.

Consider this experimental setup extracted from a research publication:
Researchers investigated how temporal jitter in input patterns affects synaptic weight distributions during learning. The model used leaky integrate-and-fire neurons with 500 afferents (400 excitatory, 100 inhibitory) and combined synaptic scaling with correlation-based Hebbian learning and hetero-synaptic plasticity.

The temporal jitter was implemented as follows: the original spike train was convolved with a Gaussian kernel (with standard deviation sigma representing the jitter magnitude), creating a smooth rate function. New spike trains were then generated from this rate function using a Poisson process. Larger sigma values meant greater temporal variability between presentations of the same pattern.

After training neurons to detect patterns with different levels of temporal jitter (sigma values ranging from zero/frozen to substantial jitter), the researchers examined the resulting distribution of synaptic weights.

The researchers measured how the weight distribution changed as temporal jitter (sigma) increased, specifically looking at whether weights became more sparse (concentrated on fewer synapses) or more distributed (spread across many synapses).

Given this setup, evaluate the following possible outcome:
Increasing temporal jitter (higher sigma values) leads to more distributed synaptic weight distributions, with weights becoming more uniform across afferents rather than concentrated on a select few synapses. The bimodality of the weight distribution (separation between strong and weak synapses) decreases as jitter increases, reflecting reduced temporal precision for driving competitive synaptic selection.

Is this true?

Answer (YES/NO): NO